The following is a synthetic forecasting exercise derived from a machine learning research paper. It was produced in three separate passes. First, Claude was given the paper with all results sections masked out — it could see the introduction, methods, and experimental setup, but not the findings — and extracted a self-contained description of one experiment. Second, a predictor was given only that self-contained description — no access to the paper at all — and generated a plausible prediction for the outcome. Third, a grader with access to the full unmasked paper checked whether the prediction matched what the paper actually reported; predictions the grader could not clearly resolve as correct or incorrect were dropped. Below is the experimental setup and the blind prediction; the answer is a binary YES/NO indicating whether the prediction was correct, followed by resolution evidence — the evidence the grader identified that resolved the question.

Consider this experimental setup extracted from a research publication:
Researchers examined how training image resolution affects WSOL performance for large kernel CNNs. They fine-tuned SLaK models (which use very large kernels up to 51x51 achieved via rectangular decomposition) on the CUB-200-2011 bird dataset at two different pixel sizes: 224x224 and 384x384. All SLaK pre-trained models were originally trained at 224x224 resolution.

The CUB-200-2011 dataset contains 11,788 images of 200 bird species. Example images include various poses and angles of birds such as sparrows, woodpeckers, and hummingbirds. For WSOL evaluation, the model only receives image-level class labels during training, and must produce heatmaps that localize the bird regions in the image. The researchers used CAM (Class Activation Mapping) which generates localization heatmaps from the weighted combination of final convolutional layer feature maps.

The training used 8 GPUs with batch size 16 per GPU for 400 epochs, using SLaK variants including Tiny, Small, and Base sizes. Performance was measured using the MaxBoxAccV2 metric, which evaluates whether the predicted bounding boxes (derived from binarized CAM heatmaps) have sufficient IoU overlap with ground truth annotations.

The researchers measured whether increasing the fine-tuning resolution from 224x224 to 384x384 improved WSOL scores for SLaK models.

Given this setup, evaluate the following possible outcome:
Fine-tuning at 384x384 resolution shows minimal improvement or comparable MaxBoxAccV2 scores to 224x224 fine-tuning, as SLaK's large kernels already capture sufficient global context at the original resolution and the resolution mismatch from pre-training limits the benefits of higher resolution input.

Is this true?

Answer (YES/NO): NO